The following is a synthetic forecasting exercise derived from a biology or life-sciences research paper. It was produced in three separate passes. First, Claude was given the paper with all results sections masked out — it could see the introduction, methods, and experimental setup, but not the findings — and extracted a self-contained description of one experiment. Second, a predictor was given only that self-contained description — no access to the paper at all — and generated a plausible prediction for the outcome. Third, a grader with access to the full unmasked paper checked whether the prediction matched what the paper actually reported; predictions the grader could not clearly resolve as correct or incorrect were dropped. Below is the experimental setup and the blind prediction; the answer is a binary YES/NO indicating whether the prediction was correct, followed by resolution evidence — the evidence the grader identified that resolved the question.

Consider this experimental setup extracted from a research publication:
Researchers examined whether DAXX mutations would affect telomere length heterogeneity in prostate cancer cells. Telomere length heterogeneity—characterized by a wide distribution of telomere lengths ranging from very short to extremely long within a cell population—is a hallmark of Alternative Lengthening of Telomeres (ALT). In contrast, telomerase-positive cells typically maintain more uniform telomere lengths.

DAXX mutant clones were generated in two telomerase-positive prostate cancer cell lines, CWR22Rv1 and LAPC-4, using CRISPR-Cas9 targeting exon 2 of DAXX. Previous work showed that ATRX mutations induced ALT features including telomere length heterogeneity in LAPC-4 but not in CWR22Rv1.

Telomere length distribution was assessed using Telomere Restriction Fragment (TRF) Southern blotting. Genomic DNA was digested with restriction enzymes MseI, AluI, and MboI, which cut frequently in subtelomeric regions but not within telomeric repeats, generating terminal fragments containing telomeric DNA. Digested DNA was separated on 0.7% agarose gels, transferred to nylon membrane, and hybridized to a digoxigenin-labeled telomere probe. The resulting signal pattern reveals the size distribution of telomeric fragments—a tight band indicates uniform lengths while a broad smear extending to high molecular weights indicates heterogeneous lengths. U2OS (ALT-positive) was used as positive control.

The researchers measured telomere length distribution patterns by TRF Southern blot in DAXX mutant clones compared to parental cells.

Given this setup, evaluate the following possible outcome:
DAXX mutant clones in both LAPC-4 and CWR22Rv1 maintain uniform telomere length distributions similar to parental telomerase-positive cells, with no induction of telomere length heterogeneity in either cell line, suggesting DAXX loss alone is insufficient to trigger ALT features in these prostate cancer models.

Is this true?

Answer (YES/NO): NO